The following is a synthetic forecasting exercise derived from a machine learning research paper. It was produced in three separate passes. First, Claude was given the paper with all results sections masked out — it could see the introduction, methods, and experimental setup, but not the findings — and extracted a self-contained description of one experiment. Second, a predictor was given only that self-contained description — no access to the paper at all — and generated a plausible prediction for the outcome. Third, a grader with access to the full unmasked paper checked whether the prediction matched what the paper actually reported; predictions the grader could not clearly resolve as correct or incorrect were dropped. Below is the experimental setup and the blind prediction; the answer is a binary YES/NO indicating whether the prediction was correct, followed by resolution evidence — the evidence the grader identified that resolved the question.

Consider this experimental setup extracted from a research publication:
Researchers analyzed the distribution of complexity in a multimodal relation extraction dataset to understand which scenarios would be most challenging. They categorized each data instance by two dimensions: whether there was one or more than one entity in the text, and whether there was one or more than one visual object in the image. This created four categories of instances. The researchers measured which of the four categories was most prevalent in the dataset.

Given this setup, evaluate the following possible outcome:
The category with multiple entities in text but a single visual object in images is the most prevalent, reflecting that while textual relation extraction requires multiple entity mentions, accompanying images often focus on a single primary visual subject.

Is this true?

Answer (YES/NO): NO